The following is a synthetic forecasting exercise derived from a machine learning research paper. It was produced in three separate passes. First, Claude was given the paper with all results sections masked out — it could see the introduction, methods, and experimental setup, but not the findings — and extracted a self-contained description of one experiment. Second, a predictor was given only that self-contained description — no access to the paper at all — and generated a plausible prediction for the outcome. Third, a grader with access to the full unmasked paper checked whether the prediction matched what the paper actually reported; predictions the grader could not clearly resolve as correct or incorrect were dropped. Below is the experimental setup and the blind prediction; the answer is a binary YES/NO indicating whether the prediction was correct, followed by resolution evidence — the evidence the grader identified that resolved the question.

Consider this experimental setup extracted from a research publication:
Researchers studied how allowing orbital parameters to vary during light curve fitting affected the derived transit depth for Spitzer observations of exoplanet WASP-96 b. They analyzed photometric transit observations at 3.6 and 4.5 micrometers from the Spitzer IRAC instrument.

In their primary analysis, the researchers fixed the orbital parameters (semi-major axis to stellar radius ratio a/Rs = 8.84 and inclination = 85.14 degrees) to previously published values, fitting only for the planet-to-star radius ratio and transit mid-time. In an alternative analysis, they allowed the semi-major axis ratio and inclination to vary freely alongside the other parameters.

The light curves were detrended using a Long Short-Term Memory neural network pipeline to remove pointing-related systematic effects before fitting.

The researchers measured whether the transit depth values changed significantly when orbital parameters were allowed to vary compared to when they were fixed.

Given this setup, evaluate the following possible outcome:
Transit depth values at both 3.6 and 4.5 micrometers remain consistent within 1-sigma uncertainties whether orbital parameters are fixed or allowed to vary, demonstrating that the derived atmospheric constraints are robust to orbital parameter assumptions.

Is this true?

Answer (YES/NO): YES